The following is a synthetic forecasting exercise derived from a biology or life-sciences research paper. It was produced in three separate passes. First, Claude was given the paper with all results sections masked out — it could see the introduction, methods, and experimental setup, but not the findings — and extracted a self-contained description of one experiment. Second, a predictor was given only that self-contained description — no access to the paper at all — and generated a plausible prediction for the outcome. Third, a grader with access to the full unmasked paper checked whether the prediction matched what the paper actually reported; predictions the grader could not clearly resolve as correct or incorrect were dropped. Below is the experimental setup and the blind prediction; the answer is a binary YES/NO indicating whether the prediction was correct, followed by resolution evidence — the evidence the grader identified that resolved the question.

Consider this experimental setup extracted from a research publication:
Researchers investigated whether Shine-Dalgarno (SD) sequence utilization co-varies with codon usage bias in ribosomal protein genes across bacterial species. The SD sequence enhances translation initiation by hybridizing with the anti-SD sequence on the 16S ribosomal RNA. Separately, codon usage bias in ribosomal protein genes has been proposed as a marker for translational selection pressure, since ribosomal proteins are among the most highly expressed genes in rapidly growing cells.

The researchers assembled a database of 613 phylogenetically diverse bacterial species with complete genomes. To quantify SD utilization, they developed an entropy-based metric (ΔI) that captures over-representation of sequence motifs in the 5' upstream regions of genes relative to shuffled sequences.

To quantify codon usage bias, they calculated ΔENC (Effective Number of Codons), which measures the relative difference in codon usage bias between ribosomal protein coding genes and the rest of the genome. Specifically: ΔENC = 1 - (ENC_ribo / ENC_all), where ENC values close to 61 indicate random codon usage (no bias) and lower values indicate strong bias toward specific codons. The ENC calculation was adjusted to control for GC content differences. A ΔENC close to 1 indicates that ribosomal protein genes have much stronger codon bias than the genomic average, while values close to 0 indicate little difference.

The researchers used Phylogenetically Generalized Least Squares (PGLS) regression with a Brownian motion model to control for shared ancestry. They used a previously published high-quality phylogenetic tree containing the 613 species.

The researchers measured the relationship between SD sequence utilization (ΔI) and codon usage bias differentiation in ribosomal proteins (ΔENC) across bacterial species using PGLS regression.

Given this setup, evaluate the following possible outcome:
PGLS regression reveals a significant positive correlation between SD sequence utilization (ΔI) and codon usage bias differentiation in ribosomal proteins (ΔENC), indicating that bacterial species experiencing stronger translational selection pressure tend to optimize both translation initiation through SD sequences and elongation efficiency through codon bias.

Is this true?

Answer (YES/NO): YES